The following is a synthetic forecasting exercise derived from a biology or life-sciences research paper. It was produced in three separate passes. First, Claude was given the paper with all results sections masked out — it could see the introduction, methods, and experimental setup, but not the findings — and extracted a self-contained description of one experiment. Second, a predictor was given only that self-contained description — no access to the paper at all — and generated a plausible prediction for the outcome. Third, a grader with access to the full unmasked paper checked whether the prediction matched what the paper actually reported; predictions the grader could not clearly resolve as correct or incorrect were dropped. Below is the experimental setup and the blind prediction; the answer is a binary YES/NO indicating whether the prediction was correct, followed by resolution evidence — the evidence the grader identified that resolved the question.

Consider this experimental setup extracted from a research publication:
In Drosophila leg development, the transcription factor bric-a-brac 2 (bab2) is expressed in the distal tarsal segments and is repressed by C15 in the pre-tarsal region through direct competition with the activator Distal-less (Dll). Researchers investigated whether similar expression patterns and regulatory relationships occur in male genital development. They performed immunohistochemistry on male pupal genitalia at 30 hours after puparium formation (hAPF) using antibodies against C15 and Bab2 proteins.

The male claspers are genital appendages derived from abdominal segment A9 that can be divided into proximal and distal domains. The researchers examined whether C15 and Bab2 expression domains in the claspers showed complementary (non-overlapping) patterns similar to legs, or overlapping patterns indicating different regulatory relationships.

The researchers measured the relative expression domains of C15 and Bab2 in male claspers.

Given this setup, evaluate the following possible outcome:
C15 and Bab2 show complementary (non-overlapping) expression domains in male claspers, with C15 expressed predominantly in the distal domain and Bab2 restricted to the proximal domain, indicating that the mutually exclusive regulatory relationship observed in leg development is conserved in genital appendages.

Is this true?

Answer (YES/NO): NO